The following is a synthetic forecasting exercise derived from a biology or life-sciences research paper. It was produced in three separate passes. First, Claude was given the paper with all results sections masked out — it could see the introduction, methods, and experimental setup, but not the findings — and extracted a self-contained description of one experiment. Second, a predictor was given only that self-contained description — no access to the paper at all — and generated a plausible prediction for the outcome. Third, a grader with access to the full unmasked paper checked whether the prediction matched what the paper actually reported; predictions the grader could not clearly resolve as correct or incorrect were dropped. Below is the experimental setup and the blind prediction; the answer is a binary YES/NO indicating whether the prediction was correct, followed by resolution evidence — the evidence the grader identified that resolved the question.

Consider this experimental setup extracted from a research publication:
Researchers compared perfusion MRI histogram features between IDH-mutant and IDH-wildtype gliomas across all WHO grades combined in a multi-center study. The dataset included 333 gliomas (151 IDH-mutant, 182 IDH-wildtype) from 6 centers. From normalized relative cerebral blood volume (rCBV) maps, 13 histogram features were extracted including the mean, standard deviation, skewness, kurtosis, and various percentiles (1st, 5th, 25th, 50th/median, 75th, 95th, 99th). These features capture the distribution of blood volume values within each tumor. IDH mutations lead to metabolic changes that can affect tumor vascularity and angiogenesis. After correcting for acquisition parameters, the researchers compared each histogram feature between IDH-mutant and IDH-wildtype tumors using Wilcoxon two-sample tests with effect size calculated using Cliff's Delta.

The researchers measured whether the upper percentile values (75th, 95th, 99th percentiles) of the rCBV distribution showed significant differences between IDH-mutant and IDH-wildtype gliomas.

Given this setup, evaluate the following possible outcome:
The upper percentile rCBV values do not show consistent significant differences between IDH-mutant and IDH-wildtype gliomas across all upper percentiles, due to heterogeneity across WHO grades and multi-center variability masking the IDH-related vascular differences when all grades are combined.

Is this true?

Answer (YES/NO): NO